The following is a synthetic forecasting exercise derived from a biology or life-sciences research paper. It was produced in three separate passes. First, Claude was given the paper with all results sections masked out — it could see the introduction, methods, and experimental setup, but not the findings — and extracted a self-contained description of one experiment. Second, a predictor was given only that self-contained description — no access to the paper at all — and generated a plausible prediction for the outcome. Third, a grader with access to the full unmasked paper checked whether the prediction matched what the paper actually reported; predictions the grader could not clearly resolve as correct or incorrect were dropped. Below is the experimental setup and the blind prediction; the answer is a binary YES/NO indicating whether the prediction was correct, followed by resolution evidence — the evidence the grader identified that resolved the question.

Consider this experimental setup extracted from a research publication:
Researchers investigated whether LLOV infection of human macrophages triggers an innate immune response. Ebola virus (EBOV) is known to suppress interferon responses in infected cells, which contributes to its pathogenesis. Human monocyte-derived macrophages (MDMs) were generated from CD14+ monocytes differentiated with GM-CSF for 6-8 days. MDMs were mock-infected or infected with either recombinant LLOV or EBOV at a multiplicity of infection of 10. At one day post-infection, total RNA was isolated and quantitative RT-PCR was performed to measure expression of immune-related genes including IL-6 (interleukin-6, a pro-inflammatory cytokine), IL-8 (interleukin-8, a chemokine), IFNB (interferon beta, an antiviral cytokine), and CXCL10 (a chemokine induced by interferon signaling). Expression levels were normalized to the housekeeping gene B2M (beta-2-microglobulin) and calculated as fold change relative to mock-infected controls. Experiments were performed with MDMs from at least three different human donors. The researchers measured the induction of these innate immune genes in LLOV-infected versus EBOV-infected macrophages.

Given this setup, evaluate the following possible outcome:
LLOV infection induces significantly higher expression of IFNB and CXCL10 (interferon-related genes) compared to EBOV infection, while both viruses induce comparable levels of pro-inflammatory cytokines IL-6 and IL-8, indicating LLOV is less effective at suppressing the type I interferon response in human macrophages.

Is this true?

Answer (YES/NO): NO